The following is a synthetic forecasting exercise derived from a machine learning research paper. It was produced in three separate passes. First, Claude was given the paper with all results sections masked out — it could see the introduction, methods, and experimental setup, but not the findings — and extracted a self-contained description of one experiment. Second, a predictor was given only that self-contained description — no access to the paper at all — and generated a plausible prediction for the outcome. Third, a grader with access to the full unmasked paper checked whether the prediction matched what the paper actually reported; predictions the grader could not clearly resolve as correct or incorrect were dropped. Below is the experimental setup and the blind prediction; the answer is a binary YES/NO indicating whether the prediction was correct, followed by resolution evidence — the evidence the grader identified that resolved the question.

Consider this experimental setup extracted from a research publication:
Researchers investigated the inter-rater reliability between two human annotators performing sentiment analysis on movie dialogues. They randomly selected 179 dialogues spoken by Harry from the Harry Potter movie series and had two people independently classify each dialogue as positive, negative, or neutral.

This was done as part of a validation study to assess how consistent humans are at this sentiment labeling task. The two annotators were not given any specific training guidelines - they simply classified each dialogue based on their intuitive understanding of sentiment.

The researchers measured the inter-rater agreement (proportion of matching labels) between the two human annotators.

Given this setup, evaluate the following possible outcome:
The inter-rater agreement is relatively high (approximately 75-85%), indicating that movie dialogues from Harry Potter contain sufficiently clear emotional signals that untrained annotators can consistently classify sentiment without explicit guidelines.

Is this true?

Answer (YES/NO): NO